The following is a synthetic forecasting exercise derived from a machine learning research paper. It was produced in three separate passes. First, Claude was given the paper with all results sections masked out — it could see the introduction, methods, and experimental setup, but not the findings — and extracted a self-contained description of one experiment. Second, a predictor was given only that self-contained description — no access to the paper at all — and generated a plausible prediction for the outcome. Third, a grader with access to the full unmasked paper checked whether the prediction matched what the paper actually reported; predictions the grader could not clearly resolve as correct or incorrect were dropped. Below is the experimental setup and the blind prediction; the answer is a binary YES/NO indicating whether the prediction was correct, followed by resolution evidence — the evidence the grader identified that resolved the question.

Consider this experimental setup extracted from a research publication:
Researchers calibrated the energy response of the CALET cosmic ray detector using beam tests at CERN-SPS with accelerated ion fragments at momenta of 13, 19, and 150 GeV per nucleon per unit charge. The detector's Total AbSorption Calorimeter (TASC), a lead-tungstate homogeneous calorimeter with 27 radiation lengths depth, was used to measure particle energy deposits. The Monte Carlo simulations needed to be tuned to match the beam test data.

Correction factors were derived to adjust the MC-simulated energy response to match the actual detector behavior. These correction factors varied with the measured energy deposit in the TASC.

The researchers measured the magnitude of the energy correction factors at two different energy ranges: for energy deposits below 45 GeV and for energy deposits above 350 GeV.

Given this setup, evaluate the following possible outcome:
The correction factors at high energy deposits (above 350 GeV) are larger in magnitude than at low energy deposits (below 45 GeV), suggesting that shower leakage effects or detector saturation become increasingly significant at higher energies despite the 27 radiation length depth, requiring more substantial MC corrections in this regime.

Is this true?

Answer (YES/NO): NO